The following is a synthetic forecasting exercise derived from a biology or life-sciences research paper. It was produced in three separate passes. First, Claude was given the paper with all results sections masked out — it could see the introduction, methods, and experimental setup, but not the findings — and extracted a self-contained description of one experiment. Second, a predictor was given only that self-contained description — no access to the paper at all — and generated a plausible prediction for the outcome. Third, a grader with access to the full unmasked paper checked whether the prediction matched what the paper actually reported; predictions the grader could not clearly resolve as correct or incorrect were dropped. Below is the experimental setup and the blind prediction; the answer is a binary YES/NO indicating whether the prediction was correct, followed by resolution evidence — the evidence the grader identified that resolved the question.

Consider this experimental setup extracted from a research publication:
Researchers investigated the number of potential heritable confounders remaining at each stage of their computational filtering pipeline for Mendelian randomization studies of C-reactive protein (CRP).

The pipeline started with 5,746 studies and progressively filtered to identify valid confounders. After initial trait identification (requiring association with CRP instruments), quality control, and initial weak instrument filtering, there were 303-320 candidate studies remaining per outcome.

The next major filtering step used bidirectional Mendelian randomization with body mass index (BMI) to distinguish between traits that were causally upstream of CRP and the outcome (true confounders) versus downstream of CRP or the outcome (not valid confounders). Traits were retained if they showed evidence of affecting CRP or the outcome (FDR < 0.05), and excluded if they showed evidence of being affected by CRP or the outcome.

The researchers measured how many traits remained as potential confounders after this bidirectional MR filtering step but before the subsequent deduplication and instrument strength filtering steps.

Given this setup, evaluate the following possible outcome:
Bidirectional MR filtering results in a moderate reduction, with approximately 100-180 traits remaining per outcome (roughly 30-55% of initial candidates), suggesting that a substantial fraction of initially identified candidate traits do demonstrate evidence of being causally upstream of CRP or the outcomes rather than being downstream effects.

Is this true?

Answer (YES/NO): NO